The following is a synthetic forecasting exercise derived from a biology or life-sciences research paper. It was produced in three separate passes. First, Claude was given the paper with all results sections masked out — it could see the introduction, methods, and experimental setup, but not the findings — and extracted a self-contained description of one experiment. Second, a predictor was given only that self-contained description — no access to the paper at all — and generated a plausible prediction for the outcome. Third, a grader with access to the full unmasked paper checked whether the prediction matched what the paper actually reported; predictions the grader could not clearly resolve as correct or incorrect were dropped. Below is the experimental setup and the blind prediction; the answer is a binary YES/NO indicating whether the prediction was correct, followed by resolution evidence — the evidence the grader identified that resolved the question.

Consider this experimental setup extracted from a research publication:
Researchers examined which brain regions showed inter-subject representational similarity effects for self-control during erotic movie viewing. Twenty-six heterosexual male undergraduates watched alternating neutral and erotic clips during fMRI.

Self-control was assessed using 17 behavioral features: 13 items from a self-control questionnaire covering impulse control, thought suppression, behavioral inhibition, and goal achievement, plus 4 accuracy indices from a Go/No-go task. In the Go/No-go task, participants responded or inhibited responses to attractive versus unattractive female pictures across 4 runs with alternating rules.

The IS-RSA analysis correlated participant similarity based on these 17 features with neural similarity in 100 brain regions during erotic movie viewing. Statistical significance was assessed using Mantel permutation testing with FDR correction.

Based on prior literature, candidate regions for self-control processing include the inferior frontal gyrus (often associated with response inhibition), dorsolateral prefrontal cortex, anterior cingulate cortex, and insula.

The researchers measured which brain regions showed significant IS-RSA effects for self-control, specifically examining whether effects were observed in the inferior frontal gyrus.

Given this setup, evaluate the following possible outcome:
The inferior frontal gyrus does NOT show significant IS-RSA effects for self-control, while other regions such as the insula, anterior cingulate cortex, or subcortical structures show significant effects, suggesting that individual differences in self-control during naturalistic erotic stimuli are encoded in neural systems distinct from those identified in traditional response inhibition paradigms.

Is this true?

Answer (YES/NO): NO